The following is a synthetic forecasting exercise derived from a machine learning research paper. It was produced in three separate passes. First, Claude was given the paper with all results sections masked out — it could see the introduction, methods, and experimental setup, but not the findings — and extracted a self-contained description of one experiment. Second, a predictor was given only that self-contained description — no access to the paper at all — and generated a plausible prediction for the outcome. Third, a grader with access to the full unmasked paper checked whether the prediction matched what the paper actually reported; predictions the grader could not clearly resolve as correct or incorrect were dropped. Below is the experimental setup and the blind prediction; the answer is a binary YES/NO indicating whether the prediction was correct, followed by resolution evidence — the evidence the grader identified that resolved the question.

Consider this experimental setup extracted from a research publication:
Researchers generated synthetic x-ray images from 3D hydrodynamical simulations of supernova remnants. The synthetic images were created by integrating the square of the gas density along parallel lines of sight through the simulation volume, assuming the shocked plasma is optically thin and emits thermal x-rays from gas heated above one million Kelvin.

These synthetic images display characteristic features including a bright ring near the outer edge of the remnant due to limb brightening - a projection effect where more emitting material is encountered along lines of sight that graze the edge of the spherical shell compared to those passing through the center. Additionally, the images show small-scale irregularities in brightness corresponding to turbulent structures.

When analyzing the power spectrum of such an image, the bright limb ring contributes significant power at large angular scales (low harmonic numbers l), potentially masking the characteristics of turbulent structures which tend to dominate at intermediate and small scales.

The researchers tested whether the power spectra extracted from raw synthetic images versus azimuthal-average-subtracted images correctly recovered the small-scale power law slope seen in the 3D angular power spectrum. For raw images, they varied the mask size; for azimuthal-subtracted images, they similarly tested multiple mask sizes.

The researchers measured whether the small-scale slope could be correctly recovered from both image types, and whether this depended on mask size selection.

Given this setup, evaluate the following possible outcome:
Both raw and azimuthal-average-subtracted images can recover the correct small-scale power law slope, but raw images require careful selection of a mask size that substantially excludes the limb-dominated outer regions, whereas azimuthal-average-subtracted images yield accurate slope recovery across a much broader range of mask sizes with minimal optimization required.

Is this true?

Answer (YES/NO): YES